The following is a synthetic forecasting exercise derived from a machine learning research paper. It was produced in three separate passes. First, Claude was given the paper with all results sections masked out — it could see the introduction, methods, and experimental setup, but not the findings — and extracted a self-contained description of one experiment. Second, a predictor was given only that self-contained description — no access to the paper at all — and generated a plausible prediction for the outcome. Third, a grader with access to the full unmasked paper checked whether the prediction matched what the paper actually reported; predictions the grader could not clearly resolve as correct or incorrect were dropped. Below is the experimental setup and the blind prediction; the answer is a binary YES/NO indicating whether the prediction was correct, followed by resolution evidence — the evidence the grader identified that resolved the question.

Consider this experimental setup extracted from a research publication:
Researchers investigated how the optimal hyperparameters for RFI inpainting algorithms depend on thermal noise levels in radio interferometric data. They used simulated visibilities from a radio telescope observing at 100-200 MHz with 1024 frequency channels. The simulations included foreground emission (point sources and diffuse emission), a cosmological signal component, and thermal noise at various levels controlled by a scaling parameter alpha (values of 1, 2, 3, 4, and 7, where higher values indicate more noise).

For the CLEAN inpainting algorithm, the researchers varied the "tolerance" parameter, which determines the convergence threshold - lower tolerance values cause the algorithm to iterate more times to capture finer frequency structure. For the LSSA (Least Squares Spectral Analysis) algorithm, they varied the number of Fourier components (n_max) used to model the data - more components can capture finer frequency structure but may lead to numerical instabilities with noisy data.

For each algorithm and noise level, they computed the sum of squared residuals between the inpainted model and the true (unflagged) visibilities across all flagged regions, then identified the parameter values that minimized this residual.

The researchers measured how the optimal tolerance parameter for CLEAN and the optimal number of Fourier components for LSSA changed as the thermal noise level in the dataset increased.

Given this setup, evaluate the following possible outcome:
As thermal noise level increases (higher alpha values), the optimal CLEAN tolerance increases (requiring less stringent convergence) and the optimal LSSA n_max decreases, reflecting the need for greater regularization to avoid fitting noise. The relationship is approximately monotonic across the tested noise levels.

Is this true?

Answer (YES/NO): YES